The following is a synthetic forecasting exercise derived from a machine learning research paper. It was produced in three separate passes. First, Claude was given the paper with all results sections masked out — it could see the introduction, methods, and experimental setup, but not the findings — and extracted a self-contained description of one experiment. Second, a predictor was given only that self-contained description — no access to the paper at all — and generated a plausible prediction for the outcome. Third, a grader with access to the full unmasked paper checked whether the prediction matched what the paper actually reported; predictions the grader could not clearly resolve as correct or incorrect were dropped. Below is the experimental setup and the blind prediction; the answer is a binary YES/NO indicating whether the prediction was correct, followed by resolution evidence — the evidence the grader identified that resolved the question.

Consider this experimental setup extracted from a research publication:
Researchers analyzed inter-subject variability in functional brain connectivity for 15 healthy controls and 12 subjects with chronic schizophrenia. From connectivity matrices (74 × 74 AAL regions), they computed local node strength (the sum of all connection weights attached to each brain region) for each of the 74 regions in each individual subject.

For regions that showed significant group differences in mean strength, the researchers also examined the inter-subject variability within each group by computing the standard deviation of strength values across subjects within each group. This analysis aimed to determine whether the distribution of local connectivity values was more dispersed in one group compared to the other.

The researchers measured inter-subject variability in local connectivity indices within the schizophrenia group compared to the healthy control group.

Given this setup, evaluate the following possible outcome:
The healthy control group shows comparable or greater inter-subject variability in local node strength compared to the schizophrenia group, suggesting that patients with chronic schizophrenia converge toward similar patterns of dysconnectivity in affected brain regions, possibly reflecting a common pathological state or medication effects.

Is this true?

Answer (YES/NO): NO